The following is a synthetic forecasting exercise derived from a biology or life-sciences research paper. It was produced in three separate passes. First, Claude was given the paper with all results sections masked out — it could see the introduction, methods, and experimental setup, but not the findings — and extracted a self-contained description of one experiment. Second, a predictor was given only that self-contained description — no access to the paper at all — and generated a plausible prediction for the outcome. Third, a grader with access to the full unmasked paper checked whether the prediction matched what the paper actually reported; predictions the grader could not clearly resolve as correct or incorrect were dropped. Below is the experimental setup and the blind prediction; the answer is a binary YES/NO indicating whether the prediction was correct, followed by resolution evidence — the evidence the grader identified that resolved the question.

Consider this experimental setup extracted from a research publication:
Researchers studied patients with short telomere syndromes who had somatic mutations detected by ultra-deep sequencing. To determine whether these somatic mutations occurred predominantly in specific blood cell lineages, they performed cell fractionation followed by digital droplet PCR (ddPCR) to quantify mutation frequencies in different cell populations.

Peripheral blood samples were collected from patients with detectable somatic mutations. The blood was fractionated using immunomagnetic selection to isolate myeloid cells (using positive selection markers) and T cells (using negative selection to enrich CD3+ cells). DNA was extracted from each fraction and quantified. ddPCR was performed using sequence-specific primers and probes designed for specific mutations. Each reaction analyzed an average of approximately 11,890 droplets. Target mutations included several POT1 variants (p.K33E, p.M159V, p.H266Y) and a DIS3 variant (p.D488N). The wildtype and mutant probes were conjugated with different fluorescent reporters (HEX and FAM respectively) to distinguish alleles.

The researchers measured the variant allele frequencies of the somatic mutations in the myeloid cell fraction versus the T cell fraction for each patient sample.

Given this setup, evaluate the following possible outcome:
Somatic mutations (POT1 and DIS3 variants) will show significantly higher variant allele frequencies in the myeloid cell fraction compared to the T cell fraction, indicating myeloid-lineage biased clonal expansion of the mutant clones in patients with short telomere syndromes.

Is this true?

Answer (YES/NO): YES